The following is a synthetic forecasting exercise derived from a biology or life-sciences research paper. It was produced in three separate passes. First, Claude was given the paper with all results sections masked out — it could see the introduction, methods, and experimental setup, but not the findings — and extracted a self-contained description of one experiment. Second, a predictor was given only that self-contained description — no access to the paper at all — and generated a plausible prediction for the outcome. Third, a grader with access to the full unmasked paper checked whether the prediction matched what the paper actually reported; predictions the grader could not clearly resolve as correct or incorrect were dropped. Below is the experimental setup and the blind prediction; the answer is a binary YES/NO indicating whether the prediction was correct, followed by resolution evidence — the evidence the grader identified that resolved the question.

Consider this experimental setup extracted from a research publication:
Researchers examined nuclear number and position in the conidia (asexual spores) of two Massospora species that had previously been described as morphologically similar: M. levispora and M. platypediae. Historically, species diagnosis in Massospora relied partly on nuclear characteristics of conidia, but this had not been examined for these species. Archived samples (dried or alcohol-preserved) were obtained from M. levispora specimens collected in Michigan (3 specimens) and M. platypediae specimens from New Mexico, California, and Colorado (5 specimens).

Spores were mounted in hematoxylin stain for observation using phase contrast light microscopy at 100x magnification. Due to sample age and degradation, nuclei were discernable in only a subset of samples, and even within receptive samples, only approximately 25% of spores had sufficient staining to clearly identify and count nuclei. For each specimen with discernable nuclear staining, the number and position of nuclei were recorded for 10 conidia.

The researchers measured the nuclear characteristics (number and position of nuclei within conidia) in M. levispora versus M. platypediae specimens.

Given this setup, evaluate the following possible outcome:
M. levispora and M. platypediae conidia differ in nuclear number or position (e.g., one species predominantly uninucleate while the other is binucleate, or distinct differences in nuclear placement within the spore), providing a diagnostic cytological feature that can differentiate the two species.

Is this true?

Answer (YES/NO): NO